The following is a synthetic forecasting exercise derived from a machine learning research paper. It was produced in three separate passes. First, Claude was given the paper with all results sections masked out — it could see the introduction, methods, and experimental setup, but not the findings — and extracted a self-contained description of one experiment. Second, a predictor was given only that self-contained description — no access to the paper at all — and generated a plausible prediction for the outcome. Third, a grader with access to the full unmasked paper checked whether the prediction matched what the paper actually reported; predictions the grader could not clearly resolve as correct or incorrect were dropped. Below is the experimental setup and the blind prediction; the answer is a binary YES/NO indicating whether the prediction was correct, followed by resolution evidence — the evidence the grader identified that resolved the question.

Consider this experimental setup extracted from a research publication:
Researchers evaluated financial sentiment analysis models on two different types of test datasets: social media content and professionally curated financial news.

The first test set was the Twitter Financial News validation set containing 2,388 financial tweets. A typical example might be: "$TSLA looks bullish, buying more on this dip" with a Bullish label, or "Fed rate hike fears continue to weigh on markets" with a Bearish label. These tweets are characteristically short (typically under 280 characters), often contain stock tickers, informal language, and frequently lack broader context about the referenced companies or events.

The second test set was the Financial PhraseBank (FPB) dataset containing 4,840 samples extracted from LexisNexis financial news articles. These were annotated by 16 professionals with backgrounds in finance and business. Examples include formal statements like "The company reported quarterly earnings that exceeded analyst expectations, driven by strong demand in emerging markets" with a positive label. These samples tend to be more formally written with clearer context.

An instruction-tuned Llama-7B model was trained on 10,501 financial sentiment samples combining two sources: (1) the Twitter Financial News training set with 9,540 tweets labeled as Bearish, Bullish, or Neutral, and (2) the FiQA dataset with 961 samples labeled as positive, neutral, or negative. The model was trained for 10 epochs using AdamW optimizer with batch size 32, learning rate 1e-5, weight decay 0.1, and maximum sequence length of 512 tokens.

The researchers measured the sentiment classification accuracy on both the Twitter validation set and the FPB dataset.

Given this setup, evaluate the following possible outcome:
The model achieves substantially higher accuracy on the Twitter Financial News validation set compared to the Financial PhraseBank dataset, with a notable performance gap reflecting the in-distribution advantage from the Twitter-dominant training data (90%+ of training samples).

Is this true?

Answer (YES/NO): YES